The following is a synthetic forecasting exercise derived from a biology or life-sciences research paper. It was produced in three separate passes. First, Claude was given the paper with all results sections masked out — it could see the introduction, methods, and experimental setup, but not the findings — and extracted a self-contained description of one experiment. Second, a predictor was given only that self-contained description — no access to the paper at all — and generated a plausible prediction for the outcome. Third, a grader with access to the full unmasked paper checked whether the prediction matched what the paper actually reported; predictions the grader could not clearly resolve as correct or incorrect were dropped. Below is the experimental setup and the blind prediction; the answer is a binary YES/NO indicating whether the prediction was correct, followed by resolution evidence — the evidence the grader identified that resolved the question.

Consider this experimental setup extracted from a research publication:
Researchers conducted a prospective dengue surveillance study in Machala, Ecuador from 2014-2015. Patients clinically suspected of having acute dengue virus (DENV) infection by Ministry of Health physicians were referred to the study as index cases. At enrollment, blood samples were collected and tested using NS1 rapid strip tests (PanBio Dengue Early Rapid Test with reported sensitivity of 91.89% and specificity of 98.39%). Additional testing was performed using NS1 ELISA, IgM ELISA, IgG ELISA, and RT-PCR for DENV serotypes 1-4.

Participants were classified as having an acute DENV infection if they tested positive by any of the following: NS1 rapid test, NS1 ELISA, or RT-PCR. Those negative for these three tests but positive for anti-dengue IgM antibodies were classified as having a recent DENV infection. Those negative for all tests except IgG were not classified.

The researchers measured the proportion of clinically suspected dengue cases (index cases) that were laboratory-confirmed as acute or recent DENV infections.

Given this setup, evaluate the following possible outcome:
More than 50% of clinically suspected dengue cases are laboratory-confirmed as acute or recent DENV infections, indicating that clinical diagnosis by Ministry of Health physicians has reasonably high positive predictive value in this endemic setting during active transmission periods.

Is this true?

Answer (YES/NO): YES